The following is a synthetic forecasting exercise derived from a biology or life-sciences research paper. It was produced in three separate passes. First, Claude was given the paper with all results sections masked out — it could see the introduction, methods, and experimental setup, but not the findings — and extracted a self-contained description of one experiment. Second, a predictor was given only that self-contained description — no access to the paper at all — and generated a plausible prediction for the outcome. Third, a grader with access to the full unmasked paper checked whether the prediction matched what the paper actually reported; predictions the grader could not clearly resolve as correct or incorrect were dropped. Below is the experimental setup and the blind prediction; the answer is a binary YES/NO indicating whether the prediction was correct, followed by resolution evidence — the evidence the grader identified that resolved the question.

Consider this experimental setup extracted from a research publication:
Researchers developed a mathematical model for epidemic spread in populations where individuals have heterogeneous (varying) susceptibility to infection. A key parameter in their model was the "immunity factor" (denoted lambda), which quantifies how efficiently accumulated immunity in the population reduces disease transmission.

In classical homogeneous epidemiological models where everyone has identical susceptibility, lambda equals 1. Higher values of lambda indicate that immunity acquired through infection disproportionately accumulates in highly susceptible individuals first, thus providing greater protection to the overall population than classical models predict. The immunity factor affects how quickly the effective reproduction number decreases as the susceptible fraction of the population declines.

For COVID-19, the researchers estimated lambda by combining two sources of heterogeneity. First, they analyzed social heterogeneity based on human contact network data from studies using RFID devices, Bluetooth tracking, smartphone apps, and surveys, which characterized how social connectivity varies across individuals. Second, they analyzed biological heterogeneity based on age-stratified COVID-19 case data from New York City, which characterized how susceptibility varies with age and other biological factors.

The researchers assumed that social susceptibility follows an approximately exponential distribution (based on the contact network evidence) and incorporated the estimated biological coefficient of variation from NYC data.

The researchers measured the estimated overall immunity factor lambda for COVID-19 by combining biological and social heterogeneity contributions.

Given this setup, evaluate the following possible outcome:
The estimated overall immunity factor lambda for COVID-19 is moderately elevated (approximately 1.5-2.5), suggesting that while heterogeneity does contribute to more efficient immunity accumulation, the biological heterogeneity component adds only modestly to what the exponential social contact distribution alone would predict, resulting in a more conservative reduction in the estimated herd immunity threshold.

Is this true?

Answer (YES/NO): NO